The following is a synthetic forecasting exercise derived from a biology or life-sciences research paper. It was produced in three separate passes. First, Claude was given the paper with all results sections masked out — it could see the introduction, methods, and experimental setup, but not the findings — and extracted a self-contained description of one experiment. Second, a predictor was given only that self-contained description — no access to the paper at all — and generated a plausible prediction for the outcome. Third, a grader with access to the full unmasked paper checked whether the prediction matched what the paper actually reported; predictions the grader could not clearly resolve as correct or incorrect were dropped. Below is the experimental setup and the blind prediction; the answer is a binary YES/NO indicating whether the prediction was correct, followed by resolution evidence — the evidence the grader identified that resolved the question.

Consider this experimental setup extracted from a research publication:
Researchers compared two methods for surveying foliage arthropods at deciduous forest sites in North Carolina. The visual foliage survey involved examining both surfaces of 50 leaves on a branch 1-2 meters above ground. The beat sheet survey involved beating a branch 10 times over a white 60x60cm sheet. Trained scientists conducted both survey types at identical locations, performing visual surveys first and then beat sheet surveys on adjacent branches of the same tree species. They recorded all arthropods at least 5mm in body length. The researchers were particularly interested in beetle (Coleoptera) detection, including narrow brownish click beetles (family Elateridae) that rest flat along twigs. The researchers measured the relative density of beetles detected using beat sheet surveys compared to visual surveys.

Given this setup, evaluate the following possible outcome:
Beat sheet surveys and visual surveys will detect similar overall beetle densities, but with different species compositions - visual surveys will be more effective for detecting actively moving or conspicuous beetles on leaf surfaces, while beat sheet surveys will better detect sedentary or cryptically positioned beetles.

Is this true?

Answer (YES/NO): NO